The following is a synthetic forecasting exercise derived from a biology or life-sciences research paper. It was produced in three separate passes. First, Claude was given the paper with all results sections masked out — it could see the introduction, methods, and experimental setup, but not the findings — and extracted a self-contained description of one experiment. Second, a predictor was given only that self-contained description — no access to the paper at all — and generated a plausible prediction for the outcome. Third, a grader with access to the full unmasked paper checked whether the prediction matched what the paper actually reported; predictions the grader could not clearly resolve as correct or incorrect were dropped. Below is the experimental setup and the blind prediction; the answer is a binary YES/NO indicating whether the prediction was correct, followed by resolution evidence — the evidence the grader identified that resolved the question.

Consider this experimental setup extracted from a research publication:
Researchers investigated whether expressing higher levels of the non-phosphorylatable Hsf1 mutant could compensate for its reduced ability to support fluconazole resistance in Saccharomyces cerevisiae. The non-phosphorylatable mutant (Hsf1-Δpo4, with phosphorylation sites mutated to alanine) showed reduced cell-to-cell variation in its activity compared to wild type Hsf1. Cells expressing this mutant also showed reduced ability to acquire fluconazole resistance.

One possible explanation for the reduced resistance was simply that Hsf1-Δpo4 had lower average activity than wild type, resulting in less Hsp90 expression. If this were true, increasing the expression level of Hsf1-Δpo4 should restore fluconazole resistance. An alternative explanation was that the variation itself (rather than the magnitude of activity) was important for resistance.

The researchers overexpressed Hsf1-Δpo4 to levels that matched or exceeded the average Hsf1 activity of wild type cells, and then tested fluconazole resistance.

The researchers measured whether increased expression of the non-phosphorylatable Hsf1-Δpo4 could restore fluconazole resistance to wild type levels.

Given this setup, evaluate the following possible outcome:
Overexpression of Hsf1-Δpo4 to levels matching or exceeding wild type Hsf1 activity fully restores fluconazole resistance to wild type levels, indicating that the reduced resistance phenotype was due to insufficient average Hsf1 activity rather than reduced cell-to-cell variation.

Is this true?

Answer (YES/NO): NO